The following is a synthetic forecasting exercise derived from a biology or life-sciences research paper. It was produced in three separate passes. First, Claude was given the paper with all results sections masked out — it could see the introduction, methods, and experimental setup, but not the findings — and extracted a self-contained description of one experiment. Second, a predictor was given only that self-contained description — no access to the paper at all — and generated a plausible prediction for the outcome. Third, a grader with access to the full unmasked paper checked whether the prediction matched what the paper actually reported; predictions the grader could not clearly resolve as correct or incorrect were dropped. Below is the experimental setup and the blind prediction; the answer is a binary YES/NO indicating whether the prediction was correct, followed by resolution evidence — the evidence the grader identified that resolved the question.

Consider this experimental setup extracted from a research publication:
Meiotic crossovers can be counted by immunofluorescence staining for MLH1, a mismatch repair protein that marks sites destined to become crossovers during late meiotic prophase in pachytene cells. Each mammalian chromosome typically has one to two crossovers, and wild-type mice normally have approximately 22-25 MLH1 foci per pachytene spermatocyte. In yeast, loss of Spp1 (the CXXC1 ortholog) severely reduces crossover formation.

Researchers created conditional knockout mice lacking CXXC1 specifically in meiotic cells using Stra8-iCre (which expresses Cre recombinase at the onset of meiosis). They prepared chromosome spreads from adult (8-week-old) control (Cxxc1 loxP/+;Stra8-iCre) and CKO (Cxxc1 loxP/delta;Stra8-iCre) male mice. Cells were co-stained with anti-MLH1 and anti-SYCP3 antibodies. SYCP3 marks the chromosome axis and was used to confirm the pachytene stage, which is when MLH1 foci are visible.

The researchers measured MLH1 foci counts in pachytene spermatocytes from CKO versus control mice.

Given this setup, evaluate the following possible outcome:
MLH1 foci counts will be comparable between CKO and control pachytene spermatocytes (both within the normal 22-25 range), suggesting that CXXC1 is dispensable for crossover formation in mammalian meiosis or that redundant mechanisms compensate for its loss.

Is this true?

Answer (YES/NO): YES